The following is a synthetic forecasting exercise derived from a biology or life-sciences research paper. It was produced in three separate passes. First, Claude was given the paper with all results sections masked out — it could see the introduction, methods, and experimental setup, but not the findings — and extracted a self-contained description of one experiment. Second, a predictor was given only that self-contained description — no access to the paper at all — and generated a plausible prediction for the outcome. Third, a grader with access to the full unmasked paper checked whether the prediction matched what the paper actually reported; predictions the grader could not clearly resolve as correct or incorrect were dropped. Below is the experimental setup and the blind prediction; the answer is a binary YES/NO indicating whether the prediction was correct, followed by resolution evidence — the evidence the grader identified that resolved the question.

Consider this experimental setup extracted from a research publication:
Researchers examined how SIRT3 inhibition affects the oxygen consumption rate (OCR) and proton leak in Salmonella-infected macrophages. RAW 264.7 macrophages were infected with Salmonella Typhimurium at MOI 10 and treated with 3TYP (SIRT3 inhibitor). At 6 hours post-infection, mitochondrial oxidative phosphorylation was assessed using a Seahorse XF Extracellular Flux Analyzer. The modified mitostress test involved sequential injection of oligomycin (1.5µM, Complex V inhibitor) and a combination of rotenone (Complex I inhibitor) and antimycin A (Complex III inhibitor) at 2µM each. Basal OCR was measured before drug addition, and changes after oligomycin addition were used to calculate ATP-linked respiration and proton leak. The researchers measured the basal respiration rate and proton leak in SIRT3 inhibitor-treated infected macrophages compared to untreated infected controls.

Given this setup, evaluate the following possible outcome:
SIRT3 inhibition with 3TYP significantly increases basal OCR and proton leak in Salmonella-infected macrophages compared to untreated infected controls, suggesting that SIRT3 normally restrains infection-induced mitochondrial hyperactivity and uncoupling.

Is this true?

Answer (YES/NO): YES